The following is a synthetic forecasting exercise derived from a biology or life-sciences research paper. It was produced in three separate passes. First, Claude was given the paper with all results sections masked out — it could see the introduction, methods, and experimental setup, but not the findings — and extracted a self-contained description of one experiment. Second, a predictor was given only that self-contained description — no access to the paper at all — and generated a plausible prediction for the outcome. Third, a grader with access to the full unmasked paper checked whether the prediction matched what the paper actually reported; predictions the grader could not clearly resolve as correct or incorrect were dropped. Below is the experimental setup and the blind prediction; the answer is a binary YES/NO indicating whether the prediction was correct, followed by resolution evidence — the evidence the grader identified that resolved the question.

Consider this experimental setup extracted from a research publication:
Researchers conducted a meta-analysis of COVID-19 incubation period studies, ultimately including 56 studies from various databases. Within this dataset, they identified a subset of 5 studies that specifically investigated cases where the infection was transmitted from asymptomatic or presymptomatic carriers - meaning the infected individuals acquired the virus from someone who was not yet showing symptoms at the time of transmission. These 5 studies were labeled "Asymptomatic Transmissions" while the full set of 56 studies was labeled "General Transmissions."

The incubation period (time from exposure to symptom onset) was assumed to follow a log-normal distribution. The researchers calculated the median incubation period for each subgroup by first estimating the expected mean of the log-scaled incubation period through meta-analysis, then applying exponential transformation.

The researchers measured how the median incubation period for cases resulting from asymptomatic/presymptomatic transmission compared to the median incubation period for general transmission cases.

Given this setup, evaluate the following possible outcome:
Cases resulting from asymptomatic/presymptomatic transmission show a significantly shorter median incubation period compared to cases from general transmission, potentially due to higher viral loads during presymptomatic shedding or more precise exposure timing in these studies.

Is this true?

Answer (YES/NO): NO